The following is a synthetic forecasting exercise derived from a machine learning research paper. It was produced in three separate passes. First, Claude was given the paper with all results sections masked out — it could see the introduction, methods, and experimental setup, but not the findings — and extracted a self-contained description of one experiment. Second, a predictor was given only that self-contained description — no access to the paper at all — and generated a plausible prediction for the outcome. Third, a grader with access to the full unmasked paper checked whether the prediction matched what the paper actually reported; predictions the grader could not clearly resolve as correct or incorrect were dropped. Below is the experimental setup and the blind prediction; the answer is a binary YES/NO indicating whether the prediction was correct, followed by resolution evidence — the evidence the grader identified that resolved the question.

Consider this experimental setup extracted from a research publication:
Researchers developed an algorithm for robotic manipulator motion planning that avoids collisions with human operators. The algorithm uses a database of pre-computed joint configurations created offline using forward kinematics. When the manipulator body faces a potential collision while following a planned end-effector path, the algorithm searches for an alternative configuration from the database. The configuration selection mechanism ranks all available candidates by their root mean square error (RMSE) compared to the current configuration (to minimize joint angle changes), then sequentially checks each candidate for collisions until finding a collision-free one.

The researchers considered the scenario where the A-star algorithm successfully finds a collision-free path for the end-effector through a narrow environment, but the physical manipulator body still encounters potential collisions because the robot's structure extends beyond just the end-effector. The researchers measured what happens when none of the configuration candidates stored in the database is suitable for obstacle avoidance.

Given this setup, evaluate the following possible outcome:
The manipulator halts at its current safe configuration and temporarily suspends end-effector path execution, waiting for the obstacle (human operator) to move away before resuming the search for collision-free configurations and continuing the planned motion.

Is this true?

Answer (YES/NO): NO